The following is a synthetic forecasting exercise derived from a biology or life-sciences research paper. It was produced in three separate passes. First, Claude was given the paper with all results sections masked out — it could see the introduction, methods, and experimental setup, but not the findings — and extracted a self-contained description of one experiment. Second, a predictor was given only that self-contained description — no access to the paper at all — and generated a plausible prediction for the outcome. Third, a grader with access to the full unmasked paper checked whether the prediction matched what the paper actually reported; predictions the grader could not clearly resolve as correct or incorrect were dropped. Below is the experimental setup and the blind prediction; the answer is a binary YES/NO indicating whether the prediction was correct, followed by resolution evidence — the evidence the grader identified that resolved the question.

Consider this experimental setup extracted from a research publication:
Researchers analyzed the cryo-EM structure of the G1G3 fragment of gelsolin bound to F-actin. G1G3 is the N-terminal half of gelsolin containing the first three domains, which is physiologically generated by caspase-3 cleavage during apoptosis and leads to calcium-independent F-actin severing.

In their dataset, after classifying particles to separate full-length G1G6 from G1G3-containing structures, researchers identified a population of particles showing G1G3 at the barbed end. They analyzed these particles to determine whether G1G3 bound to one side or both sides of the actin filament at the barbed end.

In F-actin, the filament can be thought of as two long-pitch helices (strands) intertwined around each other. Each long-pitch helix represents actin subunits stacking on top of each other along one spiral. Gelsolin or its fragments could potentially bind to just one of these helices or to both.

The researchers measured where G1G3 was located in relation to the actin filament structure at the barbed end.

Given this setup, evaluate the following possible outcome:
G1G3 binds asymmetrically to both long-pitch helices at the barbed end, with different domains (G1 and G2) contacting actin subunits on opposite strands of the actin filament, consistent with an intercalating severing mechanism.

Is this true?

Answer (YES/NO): NO